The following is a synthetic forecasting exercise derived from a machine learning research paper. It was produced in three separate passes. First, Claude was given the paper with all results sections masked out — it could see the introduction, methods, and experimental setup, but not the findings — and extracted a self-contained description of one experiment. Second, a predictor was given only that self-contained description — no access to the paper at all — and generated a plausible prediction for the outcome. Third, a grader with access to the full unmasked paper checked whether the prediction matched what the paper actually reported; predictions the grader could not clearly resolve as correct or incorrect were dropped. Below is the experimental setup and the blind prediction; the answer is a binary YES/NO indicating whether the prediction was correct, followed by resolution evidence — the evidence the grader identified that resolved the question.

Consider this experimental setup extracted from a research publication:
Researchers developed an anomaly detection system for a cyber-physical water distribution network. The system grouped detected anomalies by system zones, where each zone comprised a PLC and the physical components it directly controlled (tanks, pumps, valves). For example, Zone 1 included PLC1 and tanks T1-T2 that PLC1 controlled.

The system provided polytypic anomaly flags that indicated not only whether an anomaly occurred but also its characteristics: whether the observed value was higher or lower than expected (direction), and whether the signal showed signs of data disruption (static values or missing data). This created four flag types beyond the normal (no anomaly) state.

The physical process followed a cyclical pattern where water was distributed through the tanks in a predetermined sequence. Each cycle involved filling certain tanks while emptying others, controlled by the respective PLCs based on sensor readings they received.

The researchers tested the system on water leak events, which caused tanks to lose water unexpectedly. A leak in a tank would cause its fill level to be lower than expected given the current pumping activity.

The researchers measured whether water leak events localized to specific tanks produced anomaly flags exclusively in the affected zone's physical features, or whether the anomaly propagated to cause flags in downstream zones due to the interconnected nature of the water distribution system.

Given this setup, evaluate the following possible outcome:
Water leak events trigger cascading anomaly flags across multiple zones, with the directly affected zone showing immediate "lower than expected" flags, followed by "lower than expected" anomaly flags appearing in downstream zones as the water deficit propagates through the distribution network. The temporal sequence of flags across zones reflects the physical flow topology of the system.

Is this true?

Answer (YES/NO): NO